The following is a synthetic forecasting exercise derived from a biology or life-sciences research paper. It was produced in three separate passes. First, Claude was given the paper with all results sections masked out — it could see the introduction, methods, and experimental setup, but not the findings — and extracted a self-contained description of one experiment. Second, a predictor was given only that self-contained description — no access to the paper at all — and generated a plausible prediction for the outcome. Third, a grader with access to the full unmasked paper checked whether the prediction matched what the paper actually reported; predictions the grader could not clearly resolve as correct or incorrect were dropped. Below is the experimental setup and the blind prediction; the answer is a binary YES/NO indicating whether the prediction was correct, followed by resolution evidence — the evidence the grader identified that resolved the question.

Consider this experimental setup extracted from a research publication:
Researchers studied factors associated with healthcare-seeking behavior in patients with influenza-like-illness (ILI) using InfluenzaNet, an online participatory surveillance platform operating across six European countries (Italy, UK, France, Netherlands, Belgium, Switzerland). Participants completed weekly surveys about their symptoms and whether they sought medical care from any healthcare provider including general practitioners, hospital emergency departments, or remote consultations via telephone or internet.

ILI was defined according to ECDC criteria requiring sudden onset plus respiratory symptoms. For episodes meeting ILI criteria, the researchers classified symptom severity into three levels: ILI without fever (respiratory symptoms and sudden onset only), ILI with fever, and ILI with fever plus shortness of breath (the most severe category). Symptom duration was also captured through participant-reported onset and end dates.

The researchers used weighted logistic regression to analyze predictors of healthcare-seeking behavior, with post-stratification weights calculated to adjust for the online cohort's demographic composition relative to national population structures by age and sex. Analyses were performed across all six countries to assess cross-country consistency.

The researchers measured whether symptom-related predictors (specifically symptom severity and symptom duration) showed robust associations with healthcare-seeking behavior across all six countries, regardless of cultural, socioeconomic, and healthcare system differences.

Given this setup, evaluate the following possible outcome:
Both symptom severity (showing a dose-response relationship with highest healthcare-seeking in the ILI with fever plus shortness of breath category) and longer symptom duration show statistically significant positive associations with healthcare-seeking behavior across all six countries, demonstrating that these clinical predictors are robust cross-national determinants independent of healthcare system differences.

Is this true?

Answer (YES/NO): NO